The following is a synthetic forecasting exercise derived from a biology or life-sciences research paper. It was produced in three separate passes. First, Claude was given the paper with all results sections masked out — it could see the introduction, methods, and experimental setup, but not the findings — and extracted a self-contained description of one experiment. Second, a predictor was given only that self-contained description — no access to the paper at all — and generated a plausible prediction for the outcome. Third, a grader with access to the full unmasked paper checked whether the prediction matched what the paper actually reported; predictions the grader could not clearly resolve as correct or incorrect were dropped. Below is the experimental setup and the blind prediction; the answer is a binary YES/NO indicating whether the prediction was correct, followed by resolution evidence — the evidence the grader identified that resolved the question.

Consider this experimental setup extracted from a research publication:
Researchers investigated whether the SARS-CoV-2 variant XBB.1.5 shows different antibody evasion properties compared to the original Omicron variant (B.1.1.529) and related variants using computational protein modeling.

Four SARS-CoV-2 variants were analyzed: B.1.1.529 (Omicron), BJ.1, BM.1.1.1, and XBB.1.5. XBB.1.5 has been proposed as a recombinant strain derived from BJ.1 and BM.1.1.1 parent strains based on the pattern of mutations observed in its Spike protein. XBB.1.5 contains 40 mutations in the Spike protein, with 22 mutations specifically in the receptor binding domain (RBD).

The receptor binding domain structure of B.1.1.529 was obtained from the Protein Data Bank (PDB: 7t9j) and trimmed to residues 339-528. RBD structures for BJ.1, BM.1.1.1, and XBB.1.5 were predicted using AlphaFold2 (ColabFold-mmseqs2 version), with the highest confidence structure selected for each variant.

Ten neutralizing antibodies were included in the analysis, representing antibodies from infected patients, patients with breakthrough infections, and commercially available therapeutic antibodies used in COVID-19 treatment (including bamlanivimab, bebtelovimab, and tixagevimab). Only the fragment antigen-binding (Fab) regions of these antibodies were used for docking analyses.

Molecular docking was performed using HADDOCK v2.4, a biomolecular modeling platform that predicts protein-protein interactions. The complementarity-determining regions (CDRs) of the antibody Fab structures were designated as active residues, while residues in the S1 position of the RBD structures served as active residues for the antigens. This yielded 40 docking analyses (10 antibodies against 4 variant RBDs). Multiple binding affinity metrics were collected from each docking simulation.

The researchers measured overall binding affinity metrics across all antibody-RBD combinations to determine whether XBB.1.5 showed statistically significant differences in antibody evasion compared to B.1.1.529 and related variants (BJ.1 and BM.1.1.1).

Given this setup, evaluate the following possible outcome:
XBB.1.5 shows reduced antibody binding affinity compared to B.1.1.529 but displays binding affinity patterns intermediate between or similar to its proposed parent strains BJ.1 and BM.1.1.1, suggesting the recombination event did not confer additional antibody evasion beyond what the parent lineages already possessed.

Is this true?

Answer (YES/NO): NO